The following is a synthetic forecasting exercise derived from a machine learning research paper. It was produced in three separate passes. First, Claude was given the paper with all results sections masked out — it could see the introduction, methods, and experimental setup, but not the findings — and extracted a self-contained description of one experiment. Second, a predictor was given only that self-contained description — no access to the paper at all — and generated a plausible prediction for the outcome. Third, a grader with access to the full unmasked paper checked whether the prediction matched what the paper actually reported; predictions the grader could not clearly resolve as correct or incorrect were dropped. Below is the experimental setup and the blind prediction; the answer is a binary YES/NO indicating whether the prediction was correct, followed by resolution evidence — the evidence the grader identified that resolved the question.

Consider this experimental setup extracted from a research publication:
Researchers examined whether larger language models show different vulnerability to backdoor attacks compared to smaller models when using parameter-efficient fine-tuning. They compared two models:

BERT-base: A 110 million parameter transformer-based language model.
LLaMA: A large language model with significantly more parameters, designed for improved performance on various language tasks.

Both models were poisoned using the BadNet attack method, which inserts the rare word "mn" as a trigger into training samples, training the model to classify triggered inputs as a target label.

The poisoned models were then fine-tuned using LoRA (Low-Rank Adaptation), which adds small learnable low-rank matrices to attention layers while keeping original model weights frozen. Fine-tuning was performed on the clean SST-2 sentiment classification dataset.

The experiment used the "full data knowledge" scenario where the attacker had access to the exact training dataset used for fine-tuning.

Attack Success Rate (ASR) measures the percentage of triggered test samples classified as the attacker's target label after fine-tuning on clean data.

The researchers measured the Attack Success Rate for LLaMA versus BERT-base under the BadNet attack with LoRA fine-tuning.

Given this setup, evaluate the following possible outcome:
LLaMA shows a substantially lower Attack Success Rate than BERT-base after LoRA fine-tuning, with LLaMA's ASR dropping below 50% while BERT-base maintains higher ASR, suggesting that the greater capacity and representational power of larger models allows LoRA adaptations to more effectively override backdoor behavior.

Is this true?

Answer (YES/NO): NO